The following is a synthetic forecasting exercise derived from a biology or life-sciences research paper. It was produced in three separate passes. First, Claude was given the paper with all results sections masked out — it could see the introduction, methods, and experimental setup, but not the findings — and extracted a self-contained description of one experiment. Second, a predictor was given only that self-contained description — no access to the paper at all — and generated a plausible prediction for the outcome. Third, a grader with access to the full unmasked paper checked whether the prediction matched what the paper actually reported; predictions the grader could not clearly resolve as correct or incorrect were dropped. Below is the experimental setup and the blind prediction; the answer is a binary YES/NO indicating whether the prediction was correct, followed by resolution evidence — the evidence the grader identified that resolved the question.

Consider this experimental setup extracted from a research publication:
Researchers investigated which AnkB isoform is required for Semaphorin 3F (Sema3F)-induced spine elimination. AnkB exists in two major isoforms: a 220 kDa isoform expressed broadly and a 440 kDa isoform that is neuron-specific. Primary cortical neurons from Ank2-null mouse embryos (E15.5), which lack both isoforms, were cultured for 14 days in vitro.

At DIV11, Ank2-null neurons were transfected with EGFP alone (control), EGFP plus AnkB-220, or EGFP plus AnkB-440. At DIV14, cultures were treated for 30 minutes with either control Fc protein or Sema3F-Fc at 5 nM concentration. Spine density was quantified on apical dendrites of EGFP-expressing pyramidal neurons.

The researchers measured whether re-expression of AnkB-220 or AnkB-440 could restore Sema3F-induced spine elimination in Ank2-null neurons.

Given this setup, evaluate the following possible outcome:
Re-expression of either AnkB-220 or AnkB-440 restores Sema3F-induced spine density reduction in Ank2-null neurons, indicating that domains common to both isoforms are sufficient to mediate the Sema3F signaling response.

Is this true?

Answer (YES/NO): NO